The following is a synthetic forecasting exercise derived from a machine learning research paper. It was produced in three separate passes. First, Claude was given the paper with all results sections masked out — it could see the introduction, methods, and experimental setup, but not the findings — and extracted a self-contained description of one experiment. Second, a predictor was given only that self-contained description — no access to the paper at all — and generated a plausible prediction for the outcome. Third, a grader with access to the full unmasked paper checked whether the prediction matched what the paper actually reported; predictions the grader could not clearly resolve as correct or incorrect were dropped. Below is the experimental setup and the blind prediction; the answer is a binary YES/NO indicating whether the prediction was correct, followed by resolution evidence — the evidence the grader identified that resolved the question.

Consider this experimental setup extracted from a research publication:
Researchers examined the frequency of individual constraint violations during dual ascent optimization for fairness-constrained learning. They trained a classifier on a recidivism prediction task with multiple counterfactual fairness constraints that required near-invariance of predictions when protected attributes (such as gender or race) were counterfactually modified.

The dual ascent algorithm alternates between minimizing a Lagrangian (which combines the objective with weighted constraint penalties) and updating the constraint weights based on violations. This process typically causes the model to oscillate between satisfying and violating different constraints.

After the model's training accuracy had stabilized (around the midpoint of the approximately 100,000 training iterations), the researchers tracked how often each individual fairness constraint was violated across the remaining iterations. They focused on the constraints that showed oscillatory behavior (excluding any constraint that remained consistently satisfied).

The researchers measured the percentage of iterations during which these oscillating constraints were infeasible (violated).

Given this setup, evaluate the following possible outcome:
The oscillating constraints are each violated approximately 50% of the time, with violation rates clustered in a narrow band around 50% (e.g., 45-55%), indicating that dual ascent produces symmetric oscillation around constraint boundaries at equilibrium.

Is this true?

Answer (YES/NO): NO